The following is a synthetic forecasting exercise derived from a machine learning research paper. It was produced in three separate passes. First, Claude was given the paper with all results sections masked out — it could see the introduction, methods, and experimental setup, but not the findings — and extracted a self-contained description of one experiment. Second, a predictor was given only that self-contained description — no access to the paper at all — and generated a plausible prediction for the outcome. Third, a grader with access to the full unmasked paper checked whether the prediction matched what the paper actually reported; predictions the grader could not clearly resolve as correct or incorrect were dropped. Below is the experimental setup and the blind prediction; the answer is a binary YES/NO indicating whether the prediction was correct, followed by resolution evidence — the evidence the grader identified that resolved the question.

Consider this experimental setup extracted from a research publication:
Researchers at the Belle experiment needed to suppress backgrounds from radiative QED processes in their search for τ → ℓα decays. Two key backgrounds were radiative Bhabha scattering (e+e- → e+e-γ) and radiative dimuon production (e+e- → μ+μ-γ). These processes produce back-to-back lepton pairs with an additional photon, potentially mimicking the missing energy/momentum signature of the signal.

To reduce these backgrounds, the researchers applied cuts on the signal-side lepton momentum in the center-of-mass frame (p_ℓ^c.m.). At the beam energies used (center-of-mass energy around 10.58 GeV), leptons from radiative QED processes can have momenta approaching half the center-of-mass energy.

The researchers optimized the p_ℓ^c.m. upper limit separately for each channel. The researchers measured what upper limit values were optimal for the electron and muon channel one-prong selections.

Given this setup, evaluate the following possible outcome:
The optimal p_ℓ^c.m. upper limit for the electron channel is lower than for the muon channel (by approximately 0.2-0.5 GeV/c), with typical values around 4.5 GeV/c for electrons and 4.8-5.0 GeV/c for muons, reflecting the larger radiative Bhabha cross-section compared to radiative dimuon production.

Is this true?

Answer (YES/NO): NO